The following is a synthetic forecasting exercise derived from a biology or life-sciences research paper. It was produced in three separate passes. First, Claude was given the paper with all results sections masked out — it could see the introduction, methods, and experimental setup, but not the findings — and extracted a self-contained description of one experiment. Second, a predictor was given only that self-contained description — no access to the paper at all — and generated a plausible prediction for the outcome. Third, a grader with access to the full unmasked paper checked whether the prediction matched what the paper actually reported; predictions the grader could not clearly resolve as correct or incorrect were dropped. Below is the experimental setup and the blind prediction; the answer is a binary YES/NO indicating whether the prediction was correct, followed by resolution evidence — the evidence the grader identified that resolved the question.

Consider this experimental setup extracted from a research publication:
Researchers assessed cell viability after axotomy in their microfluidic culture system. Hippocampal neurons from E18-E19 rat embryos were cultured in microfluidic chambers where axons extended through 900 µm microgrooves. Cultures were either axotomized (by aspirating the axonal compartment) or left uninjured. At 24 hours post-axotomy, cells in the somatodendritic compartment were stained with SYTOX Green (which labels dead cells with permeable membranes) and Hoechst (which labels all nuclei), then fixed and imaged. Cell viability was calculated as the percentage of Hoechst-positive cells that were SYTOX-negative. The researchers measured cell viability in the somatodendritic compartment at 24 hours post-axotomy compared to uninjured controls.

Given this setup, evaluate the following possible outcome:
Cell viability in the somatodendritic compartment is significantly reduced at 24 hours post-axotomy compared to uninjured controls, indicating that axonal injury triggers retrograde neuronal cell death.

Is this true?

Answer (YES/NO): NO